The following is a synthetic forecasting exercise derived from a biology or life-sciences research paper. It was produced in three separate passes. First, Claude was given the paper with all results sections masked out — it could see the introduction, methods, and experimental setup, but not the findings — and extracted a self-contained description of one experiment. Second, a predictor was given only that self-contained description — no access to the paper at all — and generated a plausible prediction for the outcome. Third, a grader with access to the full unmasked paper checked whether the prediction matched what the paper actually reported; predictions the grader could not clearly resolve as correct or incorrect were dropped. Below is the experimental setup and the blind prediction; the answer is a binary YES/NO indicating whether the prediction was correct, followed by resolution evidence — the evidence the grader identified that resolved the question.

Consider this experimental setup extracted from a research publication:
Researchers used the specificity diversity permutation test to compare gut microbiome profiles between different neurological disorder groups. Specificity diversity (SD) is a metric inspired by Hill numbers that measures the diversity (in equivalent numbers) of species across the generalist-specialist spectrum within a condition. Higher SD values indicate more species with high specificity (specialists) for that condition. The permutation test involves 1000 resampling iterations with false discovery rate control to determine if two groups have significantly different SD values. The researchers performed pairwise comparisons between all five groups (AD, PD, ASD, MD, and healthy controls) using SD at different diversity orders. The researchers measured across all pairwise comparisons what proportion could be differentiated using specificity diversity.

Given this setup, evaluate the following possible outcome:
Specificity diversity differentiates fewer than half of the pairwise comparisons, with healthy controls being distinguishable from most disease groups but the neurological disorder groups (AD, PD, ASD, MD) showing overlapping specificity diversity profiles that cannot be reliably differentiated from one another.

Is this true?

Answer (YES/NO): NO